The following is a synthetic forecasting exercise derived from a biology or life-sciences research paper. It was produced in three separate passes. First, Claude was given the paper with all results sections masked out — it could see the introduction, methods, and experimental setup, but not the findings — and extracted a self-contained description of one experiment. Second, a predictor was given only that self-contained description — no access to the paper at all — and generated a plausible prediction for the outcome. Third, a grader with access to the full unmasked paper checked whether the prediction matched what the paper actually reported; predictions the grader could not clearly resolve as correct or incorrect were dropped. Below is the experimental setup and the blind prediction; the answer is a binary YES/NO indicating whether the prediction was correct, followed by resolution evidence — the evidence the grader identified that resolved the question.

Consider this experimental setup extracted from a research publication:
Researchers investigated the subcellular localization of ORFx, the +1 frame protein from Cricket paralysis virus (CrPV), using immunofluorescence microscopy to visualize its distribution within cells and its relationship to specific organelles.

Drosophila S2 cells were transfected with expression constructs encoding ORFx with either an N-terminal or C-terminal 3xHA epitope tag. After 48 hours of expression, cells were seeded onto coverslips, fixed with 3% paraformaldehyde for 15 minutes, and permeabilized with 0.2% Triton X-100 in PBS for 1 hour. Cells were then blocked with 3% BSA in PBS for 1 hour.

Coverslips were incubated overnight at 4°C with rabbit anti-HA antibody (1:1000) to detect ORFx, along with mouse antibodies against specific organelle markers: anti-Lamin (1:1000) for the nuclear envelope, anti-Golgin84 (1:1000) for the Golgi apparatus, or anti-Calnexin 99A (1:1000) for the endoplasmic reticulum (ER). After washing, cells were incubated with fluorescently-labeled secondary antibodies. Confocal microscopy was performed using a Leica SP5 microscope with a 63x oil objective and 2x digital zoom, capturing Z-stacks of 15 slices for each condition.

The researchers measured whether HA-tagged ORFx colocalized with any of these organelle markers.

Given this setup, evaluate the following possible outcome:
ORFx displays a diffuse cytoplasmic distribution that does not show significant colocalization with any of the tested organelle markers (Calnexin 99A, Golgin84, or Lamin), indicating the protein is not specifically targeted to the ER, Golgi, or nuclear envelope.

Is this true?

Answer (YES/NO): NO